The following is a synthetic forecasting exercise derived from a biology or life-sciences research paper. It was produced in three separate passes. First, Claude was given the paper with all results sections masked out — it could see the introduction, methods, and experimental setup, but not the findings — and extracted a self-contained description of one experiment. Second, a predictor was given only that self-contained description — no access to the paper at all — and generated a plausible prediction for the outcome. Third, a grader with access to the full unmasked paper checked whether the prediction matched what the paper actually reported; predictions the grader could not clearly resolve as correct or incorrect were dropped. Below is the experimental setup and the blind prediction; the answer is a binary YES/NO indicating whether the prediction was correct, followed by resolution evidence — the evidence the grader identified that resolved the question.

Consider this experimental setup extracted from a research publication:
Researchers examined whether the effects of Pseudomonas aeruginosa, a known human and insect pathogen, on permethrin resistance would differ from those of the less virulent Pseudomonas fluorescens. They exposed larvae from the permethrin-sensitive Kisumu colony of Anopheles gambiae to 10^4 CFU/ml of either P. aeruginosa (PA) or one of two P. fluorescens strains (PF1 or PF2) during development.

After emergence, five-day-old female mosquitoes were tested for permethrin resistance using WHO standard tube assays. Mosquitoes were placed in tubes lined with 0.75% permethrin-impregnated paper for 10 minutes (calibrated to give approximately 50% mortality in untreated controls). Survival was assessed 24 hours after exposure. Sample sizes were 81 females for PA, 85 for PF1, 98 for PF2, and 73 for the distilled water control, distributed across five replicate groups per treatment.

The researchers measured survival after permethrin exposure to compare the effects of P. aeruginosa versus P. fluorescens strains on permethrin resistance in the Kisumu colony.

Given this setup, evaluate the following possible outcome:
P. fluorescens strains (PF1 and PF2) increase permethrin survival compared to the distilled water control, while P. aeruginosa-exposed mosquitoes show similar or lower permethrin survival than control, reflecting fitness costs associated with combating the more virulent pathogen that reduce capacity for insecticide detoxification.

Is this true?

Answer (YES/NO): NO